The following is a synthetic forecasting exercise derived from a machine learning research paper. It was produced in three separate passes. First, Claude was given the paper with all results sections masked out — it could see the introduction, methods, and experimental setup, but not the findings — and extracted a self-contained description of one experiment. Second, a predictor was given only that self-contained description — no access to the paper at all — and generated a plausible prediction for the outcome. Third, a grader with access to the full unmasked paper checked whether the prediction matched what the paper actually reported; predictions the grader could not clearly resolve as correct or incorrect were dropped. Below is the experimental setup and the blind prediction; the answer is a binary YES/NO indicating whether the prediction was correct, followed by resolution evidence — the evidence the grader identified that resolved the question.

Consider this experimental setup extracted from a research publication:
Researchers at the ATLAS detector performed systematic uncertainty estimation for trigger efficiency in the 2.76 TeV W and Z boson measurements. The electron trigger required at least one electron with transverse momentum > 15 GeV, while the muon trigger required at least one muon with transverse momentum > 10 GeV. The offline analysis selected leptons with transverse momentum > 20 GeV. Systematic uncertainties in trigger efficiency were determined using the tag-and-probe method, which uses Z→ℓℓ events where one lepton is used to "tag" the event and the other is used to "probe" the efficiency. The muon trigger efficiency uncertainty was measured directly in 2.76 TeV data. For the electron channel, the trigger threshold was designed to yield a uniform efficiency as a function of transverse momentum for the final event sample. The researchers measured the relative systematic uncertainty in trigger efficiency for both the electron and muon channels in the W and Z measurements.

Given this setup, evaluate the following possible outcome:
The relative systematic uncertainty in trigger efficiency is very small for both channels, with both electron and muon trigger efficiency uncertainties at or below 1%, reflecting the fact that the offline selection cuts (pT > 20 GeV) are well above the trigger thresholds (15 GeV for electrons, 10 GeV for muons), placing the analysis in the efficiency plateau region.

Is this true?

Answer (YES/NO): NO